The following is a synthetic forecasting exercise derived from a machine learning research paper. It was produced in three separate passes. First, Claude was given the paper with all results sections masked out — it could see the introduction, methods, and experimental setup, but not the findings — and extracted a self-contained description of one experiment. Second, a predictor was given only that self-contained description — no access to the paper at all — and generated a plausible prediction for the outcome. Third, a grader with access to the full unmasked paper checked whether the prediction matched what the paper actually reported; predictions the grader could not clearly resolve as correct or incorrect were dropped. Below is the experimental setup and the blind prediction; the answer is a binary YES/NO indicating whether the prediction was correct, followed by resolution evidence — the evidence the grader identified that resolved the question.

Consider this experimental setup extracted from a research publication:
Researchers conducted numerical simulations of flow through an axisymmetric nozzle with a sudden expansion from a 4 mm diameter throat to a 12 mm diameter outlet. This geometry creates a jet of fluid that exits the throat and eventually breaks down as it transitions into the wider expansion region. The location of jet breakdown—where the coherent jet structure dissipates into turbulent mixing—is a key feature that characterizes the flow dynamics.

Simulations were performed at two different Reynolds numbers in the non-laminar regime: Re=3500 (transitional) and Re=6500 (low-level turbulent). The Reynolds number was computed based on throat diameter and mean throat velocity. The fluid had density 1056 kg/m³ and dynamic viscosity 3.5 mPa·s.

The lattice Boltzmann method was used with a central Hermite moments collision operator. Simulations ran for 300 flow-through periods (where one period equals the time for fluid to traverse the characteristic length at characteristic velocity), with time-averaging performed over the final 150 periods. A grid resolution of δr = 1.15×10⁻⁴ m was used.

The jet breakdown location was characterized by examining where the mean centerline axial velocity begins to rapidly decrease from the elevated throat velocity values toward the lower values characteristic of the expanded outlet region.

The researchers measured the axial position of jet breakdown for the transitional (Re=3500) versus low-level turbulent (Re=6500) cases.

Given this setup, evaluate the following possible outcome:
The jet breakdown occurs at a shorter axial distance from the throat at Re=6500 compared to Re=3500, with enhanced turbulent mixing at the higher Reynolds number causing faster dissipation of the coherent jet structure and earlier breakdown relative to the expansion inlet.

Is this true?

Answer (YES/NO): YES